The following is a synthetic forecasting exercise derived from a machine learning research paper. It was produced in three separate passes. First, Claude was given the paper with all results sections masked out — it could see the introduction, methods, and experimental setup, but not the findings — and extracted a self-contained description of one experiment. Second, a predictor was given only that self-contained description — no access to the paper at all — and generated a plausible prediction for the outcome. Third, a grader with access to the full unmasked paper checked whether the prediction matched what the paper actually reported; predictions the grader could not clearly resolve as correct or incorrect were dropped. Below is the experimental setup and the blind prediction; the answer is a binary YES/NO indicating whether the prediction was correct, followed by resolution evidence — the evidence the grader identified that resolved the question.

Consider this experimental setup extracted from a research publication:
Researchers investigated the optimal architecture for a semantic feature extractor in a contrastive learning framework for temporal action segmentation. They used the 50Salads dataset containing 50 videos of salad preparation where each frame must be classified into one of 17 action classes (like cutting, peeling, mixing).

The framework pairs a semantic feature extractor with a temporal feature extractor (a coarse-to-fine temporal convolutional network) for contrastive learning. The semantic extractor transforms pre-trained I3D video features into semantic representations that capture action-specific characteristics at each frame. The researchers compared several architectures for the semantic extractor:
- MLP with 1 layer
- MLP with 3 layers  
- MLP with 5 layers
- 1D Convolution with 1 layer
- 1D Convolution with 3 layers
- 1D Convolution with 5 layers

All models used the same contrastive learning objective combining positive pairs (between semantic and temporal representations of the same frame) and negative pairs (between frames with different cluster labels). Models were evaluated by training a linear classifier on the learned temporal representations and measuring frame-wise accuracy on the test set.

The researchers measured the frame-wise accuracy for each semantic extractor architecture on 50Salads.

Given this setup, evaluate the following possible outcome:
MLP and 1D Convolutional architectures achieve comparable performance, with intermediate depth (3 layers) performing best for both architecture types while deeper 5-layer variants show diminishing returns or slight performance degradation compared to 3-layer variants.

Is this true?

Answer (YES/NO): NO